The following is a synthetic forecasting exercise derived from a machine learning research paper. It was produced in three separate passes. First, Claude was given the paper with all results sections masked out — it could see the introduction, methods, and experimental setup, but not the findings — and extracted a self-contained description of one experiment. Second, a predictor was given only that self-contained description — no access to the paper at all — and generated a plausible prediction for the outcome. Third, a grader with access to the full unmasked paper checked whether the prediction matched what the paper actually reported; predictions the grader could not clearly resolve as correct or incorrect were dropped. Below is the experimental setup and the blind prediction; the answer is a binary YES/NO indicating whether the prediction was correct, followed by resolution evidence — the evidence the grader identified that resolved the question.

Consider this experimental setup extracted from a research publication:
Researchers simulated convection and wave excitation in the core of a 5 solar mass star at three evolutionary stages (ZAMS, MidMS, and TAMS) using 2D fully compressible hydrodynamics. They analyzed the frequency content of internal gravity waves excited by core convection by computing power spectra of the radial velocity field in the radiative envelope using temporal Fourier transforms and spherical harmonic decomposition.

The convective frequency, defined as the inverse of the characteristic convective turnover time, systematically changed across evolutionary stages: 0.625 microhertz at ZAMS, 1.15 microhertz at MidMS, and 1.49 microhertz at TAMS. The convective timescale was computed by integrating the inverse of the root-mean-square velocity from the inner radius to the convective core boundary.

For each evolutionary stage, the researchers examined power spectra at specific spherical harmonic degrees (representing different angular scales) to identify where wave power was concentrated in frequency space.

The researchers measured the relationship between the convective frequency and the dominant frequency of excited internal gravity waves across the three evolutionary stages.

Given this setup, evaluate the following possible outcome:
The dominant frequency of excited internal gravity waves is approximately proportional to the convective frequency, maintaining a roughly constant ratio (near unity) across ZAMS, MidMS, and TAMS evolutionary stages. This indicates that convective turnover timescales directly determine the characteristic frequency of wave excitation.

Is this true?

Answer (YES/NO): NO